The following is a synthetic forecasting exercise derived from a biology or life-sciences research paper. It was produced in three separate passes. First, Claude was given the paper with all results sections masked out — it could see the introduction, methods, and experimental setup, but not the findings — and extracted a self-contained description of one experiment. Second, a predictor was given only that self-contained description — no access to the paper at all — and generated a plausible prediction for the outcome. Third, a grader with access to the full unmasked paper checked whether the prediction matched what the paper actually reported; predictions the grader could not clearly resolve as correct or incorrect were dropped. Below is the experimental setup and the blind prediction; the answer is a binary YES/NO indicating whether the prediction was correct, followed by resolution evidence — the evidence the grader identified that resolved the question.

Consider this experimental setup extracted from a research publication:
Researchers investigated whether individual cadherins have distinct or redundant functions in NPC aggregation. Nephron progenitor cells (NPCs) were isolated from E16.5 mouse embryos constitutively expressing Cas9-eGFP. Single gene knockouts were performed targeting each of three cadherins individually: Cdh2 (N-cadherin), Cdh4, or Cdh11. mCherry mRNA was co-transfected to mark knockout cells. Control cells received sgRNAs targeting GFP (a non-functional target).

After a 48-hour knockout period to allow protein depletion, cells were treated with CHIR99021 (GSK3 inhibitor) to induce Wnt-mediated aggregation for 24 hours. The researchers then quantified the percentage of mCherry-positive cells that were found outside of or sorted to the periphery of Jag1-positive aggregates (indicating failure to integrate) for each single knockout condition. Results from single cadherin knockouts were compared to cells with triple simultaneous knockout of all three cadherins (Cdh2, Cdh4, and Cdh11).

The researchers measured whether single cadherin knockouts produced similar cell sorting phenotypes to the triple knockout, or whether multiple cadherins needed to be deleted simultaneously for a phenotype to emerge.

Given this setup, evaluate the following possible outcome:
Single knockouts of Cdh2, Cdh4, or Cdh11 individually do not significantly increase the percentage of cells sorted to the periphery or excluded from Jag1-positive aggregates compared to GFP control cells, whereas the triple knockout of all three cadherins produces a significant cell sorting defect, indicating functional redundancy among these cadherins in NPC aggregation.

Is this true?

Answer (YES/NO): YES